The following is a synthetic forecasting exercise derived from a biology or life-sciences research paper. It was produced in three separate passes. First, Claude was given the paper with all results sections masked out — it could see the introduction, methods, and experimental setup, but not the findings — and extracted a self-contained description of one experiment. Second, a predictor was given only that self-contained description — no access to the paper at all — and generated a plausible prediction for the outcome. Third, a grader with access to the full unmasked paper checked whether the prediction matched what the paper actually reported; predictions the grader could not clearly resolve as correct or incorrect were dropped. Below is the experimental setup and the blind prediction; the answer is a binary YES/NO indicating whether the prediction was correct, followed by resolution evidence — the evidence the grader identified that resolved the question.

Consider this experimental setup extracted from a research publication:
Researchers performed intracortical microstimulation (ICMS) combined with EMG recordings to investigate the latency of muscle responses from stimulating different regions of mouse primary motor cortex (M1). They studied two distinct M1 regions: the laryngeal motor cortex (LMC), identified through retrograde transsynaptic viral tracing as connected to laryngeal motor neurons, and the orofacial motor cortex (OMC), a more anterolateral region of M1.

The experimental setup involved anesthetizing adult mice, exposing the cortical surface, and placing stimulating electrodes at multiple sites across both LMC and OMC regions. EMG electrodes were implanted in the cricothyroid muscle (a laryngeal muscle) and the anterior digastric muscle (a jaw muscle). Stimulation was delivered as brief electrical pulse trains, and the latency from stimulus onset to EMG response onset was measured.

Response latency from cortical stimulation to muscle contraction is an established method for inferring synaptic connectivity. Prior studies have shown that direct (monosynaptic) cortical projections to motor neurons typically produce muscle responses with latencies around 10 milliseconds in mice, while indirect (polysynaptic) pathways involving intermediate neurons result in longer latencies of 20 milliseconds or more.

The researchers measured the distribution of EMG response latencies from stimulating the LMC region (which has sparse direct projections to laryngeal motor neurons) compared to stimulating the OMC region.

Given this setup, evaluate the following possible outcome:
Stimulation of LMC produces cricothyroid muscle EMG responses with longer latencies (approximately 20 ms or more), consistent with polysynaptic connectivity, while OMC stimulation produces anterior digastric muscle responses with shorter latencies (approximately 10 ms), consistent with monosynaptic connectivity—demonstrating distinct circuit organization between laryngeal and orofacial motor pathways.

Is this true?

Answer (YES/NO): NO